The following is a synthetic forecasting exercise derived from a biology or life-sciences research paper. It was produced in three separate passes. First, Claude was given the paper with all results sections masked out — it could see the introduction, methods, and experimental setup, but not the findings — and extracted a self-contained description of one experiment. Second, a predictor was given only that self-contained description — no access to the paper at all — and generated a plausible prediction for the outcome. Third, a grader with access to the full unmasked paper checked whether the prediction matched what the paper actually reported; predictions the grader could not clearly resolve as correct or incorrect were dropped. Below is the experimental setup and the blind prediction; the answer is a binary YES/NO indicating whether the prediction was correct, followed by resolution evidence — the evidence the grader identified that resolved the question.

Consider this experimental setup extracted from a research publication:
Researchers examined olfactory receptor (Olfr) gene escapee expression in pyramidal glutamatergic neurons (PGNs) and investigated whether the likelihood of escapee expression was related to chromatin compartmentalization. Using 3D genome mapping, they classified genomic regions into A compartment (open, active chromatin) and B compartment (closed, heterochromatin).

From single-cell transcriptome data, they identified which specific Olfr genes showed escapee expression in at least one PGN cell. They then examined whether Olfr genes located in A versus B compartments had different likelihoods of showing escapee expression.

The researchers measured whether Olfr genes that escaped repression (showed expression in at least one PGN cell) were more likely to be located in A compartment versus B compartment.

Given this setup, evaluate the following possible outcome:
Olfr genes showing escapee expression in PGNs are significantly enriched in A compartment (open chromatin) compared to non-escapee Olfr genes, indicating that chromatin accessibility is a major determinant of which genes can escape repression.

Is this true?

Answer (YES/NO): YES